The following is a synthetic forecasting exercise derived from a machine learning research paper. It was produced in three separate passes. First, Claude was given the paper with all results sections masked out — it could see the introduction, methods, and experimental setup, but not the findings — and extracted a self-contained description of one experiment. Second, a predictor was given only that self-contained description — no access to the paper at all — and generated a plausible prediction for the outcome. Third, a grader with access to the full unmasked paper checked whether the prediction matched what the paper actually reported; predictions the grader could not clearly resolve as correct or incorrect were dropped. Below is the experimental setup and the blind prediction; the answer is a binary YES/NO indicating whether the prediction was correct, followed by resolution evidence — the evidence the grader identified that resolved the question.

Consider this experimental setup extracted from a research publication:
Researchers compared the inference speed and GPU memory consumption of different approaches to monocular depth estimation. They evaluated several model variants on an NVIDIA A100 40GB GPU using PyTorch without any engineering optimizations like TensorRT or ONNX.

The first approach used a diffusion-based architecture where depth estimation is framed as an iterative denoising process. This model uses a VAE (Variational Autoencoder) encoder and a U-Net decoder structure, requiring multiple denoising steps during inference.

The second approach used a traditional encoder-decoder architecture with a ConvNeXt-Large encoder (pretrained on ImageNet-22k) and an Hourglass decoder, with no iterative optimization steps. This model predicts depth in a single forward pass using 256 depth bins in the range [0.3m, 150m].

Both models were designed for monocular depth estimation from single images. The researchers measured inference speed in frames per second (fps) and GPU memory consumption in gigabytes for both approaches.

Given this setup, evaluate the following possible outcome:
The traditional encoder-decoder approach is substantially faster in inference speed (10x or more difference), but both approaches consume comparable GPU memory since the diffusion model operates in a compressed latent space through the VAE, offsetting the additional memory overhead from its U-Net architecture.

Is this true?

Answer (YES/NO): NO